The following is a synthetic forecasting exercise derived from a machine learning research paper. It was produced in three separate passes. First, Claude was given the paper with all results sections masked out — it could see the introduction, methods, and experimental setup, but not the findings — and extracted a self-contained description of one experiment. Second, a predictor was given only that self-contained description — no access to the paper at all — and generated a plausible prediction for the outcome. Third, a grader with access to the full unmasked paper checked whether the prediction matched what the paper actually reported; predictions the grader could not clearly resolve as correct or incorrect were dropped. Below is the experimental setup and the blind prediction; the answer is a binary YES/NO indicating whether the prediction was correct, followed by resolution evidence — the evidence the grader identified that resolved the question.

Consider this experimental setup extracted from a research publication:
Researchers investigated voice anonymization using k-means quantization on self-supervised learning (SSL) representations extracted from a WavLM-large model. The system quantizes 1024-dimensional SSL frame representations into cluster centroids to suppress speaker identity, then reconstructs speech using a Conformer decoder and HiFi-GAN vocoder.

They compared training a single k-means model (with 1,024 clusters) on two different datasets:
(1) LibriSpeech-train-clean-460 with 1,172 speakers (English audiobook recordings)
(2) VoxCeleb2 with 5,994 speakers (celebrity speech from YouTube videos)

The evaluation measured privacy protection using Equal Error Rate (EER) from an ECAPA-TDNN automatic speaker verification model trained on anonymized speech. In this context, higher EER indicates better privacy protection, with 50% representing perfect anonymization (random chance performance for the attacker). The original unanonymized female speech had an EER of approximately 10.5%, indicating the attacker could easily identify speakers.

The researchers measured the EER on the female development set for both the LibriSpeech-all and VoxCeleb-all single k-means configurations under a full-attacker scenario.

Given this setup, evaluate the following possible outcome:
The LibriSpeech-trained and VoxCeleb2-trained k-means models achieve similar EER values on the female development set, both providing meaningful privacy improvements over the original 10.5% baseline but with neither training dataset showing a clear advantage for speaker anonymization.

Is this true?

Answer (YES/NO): NO